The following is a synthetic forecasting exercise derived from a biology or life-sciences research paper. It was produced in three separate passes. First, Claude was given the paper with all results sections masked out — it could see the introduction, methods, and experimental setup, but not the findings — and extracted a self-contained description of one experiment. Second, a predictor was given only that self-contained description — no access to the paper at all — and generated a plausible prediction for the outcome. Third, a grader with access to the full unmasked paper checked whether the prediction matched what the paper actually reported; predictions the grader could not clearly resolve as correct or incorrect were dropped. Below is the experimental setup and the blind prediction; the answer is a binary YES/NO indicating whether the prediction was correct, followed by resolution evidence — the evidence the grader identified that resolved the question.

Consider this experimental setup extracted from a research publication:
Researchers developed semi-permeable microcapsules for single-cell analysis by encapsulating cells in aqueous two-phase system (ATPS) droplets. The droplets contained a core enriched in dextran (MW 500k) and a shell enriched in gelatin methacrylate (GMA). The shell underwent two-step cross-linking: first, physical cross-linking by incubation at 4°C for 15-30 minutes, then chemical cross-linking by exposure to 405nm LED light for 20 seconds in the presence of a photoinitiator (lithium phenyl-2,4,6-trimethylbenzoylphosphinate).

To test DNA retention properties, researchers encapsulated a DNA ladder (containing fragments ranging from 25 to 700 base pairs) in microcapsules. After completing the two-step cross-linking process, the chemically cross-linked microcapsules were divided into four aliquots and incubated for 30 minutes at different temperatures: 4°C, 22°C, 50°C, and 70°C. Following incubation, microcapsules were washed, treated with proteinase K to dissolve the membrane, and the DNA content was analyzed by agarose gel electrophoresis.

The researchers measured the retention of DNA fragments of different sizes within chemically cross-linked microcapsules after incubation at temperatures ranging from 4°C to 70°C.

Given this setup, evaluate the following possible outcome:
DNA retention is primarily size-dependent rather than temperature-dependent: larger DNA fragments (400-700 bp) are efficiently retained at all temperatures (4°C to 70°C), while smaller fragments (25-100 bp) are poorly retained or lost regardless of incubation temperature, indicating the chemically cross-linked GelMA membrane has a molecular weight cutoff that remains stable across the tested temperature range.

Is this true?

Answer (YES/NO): YES